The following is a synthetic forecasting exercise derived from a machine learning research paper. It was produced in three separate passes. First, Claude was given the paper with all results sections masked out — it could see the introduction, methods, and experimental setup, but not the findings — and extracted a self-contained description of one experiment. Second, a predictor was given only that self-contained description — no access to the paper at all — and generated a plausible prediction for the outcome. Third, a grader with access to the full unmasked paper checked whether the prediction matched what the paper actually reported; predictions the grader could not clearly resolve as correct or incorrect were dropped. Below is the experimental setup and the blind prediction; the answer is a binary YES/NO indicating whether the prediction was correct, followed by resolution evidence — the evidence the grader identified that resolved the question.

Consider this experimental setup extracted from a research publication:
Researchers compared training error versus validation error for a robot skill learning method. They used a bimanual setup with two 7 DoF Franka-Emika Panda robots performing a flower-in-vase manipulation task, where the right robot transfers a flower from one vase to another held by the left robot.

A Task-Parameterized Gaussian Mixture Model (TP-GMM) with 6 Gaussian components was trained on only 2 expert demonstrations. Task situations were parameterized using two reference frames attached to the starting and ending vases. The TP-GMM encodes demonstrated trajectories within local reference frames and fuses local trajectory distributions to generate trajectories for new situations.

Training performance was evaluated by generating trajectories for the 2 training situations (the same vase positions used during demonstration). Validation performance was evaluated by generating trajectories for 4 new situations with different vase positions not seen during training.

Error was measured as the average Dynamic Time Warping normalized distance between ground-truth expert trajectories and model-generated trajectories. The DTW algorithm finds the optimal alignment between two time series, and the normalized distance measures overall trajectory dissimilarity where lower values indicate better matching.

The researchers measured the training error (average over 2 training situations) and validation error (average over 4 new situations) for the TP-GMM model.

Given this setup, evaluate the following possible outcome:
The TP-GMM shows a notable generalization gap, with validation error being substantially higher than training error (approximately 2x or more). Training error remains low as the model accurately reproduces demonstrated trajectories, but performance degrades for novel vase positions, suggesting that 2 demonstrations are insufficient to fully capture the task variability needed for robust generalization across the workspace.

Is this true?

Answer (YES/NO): YES